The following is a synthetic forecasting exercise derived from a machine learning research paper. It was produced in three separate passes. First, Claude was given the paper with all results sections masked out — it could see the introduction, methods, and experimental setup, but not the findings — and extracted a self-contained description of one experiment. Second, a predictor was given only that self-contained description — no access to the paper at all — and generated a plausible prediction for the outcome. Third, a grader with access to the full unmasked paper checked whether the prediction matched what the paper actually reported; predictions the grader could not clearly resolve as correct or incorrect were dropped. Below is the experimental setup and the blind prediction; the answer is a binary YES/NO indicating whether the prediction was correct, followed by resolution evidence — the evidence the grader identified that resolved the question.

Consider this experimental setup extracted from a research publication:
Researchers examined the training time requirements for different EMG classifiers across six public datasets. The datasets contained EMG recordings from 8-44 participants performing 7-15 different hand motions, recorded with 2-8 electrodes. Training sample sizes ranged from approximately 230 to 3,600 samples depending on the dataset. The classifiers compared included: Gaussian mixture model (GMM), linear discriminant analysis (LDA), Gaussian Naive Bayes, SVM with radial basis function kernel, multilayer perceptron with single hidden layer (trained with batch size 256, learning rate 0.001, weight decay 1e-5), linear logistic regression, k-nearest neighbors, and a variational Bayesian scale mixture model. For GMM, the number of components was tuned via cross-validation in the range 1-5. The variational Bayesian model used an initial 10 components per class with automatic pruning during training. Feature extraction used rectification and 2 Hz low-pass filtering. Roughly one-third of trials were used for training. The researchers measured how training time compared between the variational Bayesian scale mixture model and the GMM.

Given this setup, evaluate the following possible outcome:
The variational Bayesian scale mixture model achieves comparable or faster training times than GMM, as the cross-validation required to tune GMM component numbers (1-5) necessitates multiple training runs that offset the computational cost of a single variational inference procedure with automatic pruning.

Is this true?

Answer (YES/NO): NO